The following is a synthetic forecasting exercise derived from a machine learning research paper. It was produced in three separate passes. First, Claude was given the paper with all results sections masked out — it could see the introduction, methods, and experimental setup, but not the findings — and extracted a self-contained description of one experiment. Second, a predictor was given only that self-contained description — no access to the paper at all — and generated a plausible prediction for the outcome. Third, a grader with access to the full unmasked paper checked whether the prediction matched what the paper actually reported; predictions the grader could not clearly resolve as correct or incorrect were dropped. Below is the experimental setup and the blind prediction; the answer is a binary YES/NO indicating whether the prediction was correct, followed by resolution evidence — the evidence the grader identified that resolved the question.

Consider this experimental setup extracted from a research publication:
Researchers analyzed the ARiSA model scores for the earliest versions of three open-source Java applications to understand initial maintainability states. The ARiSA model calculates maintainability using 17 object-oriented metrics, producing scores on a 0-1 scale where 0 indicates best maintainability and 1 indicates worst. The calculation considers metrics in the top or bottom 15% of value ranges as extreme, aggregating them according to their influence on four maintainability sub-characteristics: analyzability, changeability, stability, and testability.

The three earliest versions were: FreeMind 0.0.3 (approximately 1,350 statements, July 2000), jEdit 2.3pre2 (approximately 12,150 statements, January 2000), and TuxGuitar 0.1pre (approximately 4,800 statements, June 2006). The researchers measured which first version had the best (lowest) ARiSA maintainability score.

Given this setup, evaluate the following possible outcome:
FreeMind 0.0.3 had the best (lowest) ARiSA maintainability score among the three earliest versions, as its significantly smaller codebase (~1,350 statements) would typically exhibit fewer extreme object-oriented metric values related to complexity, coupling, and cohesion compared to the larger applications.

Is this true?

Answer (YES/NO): NO